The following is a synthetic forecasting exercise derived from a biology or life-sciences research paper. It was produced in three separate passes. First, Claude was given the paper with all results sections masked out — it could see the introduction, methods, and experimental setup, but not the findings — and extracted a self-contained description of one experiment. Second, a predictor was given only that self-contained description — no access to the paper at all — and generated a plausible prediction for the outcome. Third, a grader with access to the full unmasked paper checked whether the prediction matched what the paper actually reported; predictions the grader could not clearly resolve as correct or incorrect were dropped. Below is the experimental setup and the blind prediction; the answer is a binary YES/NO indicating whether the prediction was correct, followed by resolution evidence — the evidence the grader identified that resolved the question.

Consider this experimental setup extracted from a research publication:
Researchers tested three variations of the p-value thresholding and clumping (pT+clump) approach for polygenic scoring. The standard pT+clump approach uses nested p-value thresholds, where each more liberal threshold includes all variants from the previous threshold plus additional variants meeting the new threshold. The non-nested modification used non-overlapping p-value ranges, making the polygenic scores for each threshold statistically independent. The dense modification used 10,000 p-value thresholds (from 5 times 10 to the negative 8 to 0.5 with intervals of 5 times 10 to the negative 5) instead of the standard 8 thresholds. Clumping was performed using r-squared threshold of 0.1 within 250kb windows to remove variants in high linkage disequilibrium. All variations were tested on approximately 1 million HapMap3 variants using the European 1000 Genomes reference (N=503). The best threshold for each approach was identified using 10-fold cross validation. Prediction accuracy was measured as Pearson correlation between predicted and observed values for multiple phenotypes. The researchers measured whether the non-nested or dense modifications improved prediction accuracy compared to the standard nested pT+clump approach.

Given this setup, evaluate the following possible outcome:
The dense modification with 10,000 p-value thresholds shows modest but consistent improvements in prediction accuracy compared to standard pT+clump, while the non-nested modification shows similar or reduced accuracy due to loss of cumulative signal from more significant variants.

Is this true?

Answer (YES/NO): NO